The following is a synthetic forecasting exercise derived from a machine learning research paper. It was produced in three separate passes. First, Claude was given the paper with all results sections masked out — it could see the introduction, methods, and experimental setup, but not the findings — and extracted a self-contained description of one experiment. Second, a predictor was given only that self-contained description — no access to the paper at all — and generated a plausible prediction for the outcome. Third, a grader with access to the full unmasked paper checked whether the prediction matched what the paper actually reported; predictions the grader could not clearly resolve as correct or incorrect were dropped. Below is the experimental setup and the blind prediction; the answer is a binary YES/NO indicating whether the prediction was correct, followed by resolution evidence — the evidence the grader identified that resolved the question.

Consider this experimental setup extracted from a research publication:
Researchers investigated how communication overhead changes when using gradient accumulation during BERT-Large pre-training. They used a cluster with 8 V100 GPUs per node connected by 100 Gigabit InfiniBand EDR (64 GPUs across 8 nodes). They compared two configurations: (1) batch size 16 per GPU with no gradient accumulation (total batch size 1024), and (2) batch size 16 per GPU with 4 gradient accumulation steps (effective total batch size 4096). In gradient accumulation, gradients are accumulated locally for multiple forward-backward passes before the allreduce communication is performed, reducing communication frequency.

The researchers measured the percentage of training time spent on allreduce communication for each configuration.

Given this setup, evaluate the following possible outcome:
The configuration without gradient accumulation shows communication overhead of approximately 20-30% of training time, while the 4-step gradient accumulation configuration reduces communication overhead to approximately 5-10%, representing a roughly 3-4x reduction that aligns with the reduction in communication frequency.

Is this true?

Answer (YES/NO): NO